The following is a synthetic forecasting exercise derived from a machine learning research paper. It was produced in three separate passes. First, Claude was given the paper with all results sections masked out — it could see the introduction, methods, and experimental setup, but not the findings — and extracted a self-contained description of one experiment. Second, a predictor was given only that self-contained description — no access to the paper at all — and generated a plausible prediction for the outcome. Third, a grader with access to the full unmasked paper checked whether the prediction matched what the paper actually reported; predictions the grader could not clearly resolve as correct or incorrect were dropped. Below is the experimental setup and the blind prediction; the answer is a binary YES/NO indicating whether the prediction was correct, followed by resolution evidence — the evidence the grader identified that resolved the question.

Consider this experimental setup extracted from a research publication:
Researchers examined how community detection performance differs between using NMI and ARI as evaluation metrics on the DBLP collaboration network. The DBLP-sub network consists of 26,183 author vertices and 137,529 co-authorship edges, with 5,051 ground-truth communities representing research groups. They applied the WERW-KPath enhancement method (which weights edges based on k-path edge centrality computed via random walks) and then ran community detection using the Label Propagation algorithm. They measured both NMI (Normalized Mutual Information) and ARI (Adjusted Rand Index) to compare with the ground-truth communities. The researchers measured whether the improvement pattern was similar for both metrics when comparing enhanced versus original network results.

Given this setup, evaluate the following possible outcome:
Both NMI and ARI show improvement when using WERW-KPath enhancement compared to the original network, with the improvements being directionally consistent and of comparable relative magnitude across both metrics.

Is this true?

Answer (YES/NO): NO